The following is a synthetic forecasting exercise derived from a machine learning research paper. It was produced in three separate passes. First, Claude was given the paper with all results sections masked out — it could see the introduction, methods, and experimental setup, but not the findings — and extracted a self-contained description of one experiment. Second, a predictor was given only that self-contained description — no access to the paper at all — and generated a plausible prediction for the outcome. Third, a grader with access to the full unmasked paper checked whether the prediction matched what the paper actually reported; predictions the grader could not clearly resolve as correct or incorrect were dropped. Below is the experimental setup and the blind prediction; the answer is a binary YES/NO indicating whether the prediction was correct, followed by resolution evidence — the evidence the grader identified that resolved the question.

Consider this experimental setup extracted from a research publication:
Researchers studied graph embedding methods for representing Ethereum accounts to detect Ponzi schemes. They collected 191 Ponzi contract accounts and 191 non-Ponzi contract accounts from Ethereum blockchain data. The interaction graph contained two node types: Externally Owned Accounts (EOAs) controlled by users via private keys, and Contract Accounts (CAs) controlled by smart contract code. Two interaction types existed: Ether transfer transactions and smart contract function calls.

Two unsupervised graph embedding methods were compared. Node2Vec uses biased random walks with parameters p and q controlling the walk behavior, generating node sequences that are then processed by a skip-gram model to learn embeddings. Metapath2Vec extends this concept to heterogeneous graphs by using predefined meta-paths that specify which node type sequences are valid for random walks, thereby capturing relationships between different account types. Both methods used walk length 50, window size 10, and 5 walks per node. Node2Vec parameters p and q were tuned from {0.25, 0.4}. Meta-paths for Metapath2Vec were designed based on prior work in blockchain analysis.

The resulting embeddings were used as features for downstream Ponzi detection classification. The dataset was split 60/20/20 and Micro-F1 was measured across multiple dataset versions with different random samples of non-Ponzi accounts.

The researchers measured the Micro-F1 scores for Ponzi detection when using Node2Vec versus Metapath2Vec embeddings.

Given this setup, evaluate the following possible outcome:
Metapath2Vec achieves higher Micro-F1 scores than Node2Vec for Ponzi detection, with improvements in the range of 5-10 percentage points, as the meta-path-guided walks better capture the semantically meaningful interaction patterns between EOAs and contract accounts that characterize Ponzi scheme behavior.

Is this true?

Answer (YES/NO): NO